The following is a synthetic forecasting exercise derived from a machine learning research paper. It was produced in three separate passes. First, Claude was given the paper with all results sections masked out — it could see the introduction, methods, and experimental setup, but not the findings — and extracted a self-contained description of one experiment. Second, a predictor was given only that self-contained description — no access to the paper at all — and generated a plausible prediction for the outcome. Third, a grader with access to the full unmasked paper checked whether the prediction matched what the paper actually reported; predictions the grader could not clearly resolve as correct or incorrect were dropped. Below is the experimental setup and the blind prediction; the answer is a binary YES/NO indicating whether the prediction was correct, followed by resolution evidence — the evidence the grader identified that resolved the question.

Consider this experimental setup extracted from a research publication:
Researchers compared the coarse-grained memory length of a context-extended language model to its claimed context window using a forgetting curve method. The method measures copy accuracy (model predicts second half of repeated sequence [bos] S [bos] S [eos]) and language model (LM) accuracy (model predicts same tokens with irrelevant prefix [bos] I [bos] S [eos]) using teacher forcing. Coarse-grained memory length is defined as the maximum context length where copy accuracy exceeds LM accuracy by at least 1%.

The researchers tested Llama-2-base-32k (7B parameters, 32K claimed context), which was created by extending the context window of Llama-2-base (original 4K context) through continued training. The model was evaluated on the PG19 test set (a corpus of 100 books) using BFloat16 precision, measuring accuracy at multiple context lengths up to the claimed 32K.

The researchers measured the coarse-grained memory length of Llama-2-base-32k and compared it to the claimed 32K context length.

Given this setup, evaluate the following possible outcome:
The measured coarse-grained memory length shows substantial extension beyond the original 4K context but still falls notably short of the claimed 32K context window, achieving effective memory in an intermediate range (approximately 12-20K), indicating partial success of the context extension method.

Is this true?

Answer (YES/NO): YES